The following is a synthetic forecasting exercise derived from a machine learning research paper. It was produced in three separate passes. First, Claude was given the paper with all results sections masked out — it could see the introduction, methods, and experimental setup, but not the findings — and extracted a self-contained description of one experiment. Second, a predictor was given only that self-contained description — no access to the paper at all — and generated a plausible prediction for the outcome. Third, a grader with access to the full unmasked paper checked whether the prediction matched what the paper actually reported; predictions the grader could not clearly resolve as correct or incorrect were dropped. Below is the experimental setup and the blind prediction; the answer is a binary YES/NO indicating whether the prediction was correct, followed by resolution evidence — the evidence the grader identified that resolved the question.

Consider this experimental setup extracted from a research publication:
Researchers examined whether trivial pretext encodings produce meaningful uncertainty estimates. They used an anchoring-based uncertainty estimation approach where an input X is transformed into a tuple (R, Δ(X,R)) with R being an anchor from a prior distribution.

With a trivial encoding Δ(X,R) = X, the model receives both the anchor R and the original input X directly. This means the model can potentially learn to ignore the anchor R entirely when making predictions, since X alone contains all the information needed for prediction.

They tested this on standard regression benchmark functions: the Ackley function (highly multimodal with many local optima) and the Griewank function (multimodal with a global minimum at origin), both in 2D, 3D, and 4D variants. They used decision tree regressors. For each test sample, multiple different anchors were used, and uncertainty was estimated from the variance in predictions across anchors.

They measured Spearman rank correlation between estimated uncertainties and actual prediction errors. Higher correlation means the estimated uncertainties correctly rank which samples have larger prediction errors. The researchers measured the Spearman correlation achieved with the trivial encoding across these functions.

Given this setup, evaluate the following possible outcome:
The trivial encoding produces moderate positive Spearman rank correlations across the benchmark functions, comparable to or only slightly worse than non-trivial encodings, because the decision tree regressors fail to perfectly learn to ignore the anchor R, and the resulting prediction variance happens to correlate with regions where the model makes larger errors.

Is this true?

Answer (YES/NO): NO